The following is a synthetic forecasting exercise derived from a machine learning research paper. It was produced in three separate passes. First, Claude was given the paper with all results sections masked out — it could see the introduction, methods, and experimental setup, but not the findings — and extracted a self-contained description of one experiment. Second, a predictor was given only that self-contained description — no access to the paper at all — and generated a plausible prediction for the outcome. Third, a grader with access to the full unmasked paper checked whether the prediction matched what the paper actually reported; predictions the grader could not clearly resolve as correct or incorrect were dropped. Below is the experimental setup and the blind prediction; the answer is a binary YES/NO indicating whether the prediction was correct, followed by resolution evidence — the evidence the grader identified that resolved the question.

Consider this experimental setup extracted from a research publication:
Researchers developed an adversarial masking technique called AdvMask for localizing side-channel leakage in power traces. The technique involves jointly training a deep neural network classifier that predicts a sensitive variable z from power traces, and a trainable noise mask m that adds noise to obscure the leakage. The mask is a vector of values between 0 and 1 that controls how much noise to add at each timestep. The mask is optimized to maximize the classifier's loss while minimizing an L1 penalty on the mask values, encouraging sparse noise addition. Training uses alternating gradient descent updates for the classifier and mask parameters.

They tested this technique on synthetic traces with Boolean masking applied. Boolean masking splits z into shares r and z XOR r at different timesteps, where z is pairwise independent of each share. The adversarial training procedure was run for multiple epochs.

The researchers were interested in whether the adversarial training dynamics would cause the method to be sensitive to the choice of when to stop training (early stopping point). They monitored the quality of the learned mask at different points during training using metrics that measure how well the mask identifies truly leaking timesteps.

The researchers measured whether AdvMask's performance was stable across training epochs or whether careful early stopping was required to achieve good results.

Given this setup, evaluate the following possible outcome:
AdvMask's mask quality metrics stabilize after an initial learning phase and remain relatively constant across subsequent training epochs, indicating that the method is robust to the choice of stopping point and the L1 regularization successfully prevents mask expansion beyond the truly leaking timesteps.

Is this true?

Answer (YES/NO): NO